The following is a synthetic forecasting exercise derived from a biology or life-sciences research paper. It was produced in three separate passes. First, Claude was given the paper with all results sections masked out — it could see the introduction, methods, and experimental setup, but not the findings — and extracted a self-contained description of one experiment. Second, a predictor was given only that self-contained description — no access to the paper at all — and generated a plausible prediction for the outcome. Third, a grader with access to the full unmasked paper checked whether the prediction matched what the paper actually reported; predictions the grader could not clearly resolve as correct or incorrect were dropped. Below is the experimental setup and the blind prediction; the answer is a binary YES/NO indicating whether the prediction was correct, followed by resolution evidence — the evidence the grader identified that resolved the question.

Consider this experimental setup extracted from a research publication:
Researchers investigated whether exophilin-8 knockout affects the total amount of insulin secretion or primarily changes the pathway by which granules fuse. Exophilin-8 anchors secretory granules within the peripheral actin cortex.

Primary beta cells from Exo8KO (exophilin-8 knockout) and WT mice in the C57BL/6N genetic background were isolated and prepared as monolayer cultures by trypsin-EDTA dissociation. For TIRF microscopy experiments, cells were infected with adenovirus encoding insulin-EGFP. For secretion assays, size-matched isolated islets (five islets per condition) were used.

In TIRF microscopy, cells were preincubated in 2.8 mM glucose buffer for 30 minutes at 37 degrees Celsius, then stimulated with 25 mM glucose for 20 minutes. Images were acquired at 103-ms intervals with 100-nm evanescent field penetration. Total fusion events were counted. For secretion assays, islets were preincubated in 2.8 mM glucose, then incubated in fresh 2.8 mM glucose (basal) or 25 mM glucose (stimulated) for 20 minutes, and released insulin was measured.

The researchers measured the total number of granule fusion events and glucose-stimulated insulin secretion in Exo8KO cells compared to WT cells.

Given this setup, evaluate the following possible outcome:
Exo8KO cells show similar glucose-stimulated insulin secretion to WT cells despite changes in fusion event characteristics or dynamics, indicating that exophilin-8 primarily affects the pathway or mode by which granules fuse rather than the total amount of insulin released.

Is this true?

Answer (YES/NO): NO